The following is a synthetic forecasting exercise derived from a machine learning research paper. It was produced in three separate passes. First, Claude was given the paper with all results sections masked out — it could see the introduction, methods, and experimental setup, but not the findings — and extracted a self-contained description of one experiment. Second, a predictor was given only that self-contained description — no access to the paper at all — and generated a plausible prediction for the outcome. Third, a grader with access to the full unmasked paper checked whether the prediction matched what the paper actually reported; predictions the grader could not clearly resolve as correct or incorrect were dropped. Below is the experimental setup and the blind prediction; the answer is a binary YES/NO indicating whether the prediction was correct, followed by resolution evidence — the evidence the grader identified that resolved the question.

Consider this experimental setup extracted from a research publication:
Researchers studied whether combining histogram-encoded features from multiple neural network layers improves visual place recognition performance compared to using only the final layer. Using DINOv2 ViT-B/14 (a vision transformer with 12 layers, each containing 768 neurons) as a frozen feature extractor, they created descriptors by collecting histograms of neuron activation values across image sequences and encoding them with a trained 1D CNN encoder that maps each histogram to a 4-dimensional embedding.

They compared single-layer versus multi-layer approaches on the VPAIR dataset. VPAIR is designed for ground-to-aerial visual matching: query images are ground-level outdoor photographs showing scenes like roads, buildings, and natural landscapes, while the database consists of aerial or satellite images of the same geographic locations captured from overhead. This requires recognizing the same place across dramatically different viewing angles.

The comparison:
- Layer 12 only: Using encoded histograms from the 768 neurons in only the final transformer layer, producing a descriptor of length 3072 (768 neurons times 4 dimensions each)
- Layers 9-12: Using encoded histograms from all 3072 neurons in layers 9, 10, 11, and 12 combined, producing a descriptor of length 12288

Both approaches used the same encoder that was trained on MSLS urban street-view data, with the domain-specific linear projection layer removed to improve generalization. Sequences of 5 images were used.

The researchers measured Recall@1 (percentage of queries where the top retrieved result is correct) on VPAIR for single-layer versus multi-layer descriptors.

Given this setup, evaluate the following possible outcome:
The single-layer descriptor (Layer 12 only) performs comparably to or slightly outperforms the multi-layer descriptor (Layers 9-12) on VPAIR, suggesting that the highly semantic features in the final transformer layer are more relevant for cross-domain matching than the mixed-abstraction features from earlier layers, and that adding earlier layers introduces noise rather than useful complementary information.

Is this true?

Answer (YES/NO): NO